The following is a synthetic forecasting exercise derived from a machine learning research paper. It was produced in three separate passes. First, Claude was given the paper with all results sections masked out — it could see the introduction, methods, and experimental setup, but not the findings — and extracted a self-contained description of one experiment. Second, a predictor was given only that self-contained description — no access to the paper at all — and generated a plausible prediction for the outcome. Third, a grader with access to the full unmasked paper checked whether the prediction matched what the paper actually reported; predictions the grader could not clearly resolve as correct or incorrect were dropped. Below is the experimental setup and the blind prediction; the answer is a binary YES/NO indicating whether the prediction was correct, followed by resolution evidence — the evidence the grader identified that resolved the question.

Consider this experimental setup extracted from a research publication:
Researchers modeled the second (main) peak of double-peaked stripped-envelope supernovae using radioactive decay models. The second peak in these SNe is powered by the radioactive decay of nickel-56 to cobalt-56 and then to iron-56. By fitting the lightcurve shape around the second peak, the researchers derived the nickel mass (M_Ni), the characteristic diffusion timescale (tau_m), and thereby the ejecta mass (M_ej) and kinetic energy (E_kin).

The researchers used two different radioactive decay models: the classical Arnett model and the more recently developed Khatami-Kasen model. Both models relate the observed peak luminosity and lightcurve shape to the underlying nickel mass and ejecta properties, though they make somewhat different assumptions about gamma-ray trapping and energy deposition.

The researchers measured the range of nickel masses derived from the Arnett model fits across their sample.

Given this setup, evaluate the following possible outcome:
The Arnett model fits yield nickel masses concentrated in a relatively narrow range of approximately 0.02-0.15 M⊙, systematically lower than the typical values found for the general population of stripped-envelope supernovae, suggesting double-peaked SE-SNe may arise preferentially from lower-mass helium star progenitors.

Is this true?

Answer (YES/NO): NO